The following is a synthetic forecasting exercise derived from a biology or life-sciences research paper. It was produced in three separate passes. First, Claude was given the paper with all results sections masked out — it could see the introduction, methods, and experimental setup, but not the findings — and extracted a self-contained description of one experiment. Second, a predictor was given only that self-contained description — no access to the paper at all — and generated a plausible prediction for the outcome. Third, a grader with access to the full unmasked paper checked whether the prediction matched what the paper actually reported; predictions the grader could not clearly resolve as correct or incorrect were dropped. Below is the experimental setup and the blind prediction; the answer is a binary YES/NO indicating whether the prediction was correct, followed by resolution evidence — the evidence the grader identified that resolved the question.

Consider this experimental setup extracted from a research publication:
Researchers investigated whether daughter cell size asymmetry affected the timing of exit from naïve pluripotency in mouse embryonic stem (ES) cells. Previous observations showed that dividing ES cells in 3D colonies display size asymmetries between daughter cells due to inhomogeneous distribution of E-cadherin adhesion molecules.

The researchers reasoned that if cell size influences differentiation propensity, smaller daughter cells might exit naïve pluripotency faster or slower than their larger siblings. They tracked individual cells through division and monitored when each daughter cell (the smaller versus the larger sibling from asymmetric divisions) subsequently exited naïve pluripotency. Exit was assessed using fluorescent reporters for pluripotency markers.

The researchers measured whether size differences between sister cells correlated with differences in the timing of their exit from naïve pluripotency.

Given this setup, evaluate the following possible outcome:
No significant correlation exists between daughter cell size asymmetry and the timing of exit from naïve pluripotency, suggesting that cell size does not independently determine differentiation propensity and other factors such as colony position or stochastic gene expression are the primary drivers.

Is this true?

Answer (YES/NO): YES